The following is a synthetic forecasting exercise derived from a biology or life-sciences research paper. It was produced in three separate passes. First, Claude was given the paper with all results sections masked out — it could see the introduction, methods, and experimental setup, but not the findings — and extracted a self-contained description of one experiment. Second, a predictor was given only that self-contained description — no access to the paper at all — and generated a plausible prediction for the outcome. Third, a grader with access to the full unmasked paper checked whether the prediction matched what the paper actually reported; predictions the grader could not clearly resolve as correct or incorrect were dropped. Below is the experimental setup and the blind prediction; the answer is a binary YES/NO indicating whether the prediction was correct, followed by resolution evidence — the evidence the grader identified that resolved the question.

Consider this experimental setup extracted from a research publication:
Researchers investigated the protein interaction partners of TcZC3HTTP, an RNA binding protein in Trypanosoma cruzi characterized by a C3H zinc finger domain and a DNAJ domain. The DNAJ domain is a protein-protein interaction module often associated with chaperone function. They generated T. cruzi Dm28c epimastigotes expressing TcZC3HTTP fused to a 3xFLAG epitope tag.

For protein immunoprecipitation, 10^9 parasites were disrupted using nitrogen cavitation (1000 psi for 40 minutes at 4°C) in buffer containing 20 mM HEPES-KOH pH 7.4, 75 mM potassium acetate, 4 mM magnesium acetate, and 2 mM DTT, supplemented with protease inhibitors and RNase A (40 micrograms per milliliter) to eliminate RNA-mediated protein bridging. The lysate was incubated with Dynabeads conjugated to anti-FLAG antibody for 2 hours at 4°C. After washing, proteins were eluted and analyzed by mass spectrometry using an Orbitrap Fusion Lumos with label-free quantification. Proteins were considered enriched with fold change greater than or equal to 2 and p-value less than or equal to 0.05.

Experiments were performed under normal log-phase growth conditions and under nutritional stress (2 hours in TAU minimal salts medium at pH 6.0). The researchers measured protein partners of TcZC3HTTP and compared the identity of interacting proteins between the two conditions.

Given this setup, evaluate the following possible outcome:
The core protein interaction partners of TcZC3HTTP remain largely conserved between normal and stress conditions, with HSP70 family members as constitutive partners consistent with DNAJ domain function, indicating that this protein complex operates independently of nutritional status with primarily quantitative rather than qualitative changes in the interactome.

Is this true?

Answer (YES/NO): NO